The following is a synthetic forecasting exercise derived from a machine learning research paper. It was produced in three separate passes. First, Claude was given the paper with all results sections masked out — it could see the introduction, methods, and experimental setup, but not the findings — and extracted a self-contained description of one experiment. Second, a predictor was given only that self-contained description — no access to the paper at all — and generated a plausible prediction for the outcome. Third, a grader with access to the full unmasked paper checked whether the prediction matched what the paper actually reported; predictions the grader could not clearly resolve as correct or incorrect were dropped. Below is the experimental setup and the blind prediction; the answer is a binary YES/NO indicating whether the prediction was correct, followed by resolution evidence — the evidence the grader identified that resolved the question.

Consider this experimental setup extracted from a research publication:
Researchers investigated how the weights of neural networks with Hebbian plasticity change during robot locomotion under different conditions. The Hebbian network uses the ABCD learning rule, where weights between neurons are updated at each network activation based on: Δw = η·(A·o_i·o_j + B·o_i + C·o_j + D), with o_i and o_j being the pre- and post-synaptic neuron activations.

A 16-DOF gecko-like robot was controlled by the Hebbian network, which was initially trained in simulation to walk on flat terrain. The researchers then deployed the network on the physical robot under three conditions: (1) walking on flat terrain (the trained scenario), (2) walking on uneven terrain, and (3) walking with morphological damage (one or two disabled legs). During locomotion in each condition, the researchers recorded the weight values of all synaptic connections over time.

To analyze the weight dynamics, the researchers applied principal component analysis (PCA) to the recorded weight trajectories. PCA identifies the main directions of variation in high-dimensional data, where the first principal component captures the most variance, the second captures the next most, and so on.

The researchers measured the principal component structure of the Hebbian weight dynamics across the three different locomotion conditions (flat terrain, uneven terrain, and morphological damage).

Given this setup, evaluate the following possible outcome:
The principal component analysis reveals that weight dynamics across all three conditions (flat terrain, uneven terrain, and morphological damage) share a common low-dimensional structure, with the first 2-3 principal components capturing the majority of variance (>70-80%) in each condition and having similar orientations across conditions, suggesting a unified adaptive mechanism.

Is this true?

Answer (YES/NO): NO